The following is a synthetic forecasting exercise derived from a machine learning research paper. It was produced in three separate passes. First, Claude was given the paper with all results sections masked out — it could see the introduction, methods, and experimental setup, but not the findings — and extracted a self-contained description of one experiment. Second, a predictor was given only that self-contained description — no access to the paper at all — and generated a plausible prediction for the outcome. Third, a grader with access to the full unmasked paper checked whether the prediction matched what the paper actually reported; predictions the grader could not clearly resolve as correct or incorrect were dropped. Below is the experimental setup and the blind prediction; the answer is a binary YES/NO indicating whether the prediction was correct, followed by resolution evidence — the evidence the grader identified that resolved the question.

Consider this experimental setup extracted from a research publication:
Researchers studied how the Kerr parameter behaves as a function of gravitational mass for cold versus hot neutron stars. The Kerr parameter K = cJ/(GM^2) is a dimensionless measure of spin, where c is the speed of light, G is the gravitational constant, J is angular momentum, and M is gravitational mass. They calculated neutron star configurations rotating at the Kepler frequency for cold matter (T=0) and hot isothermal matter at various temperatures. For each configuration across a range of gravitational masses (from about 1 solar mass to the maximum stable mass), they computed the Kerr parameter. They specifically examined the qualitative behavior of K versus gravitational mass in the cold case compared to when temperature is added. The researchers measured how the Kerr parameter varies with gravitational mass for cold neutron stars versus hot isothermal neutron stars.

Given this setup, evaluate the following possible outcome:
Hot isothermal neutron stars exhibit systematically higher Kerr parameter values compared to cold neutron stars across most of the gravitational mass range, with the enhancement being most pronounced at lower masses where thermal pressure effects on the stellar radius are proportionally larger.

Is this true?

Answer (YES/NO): NO